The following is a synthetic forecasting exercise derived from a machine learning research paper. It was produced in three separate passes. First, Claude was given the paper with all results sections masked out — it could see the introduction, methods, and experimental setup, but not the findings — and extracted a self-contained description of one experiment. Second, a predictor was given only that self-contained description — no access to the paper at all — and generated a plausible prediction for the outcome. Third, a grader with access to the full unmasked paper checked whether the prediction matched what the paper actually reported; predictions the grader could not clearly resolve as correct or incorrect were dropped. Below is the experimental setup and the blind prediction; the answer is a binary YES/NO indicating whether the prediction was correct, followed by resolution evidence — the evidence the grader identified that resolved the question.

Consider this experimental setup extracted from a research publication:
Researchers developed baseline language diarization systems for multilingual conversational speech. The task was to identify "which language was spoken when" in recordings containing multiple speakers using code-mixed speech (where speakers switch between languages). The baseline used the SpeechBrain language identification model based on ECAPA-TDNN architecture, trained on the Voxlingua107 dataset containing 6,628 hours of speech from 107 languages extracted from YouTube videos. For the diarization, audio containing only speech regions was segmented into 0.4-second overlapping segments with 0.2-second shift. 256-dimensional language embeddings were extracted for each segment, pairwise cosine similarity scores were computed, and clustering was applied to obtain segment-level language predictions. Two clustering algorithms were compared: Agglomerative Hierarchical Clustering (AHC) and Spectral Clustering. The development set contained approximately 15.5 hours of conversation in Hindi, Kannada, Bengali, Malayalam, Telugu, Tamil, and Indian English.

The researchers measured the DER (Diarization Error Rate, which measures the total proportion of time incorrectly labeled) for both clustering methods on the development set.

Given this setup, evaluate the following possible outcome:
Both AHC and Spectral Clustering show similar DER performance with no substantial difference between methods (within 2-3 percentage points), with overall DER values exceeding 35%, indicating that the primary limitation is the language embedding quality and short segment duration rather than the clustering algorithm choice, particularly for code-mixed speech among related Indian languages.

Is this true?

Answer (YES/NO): YES